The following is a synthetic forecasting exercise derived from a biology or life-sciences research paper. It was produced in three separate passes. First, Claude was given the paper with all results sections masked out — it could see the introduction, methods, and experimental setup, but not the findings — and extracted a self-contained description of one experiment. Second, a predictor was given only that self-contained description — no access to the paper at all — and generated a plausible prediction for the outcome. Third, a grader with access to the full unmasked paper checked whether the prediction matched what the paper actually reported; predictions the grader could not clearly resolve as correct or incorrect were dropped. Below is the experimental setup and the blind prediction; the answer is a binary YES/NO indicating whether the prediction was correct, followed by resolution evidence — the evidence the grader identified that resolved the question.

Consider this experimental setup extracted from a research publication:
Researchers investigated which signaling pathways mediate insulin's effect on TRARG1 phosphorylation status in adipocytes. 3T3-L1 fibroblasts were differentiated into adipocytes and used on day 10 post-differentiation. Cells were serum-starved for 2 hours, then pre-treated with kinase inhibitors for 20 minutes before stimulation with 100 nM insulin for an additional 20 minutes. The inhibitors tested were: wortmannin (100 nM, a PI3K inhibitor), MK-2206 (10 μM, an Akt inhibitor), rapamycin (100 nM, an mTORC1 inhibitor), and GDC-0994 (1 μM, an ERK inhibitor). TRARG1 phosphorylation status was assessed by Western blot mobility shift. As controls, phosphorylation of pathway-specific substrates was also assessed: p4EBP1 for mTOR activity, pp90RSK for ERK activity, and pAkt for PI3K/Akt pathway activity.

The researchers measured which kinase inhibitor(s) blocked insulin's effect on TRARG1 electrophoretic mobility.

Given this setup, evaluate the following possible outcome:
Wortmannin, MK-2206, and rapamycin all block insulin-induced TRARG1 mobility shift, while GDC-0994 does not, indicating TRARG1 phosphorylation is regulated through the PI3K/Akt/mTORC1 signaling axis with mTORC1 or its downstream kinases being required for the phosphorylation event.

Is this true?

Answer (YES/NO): NO